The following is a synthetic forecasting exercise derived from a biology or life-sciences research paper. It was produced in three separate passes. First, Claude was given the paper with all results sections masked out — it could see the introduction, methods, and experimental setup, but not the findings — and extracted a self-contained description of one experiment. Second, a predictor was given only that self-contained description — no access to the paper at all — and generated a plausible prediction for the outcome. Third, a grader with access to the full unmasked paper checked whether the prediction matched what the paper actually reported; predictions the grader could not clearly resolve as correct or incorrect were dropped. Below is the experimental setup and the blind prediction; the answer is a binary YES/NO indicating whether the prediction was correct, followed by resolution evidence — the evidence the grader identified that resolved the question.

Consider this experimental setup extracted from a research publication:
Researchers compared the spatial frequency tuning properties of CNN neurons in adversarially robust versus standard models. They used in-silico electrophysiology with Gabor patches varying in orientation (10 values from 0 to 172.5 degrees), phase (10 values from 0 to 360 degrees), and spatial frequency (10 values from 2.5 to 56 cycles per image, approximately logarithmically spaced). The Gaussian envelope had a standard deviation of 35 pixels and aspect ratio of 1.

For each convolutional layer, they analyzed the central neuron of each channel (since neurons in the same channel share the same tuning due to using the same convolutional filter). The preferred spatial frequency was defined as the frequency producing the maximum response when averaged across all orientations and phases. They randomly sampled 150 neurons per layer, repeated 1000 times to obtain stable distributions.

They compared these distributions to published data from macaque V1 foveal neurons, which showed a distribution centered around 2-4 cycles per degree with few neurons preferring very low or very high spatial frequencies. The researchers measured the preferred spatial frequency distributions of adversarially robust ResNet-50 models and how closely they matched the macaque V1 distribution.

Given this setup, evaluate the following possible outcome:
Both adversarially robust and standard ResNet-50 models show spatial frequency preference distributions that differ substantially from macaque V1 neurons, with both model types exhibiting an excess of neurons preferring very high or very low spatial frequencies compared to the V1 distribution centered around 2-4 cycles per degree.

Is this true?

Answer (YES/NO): NO